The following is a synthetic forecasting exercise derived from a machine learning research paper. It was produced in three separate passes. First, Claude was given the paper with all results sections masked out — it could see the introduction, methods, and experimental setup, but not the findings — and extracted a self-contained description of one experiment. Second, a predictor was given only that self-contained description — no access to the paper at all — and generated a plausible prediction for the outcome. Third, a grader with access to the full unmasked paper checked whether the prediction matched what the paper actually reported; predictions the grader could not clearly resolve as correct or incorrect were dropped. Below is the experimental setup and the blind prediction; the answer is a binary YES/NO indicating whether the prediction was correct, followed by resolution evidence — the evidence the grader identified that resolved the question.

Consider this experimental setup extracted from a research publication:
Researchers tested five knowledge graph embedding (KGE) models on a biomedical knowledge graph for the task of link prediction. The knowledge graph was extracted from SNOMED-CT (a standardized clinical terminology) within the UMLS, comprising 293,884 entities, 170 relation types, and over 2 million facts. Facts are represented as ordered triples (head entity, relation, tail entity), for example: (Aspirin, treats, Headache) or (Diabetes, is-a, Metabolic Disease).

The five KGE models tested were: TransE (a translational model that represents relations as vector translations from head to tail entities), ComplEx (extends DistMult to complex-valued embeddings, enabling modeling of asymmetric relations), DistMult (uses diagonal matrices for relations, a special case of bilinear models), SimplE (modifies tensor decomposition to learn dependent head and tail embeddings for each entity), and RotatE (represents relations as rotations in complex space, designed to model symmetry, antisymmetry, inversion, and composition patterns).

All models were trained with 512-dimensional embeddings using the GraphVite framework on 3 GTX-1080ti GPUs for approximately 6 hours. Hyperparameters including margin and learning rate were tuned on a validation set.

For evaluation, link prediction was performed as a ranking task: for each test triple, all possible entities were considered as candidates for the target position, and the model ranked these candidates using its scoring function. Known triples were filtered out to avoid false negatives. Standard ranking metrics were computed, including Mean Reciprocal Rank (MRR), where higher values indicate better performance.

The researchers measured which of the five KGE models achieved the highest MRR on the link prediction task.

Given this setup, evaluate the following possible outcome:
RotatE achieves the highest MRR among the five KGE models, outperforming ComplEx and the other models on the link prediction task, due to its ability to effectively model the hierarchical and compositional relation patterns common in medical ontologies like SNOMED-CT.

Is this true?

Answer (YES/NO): NO